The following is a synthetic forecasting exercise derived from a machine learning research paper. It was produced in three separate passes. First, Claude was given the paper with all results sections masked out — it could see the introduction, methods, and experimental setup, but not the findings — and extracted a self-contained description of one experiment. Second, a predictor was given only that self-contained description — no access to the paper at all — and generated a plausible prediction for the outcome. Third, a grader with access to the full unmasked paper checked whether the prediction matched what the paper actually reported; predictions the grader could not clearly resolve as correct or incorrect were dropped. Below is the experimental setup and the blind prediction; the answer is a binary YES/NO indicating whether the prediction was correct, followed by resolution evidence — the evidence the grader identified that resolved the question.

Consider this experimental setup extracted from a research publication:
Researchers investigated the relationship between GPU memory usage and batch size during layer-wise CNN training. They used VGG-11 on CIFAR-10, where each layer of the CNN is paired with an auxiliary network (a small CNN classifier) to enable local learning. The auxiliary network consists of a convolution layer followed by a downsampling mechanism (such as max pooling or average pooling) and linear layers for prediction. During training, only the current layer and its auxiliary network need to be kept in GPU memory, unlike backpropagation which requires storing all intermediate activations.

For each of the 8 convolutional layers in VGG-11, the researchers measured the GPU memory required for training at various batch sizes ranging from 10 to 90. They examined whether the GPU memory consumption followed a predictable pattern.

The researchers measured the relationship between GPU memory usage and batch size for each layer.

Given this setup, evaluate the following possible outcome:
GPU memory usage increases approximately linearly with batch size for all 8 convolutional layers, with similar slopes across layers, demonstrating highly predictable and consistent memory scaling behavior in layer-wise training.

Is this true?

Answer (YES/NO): NO